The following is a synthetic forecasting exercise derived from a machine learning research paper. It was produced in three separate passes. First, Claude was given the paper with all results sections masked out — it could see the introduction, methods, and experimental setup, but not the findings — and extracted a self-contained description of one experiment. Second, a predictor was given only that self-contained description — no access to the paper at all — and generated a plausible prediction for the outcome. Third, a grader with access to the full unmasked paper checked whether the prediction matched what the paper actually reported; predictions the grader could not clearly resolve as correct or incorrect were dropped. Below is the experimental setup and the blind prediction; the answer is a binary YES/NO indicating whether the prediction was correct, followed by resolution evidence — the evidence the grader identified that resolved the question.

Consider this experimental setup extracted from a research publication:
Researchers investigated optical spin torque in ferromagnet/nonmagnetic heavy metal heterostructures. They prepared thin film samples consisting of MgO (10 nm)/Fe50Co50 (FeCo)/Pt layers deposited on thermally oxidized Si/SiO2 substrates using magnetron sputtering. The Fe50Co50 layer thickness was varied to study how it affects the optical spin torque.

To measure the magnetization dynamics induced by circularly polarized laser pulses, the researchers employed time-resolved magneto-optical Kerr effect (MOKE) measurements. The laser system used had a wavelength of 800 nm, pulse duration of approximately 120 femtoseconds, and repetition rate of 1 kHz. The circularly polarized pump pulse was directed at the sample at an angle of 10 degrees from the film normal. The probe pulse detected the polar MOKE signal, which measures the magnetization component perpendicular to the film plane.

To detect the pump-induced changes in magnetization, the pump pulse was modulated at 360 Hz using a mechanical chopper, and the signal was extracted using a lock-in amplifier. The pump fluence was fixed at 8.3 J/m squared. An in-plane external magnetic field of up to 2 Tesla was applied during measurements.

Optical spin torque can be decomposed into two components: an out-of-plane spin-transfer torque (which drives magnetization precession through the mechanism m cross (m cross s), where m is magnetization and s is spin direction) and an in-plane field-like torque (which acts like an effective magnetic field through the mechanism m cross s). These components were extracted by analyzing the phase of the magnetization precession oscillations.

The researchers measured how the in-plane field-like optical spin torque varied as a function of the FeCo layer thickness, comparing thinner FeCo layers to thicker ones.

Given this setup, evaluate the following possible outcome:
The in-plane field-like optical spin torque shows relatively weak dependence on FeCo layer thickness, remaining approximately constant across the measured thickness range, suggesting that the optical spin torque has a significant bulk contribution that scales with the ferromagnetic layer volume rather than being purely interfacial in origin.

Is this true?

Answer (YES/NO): NO